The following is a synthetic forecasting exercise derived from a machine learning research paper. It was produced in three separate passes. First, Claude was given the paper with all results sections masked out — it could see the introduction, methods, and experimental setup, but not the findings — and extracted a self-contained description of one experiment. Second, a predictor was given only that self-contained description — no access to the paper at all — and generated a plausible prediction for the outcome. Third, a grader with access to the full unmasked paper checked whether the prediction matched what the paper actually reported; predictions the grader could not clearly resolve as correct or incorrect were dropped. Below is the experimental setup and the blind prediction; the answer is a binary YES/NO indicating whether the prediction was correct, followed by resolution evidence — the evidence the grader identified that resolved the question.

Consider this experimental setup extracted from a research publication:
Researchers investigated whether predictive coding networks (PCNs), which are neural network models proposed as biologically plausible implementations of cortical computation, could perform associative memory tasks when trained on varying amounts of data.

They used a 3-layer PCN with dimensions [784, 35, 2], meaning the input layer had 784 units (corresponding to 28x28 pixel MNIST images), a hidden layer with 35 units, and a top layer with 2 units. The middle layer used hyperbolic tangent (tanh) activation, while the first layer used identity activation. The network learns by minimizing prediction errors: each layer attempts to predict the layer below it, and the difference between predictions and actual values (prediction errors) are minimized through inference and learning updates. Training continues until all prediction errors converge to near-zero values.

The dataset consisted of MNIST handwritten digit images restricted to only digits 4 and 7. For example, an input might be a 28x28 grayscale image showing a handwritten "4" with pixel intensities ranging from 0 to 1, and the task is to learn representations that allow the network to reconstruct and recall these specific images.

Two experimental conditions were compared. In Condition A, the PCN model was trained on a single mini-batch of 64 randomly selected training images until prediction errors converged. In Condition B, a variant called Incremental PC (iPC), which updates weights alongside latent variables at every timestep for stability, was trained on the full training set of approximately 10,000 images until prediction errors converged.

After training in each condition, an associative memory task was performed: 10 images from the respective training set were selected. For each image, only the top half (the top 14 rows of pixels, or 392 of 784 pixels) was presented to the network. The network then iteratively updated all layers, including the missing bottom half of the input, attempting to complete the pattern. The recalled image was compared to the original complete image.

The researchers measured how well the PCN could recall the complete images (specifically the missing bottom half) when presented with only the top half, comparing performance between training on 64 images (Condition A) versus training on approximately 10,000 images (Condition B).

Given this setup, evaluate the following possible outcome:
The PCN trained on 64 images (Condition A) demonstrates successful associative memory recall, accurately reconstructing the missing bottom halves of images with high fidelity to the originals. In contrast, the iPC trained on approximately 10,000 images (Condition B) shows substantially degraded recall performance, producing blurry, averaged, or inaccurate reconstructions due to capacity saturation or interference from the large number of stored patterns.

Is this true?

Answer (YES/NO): NO